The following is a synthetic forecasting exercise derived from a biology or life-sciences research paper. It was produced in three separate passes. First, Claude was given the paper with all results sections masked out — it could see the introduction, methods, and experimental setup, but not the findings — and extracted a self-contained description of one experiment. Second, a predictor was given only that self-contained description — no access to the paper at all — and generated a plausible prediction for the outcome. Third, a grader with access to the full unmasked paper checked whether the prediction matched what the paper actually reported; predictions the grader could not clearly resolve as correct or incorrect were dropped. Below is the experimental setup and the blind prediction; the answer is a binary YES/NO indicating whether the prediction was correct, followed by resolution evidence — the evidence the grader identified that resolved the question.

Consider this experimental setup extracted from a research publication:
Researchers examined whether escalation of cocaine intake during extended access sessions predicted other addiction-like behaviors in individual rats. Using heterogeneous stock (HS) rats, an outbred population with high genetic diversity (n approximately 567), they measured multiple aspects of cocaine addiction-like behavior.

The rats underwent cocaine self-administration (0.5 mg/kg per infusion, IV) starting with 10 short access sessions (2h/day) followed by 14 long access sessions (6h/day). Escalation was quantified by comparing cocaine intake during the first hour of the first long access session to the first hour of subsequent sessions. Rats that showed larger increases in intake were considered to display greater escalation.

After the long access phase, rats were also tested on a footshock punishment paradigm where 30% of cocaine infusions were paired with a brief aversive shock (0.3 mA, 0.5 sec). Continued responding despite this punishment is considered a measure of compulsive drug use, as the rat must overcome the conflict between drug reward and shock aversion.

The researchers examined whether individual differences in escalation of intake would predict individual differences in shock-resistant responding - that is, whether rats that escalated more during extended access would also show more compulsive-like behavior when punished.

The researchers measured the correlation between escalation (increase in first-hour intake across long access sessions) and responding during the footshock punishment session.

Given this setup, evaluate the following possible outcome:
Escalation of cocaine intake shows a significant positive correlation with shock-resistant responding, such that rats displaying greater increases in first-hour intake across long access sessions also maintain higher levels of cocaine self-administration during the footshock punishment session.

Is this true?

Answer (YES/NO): YES